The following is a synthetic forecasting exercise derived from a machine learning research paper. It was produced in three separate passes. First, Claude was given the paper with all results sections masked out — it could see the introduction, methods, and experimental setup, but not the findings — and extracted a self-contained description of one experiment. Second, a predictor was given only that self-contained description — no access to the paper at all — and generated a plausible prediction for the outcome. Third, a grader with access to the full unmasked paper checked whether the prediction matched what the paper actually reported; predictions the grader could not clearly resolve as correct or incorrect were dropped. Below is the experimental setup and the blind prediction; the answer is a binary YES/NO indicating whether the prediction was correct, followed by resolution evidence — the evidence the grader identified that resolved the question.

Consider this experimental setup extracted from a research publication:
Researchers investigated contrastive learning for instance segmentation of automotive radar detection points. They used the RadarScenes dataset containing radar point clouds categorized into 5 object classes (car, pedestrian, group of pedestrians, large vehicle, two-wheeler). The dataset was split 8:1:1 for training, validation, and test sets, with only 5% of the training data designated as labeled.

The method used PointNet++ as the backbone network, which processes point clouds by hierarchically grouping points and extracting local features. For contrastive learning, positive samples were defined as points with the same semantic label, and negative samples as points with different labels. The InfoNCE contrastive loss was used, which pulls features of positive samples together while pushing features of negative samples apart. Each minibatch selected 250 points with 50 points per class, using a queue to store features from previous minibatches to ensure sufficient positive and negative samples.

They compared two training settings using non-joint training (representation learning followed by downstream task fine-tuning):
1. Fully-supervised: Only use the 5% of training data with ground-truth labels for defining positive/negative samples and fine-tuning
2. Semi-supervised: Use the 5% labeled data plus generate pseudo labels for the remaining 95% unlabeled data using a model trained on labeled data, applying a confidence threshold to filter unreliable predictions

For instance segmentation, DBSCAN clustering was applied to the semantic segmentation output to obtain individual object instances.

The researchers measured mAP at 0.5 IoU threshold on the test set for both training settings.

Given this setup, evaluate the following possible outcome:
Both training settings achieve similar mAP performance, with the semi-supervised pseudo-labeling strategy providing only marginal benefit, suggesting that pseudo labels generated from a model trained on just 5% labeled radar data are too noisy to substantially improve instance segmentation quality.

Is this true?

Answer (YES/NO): NO